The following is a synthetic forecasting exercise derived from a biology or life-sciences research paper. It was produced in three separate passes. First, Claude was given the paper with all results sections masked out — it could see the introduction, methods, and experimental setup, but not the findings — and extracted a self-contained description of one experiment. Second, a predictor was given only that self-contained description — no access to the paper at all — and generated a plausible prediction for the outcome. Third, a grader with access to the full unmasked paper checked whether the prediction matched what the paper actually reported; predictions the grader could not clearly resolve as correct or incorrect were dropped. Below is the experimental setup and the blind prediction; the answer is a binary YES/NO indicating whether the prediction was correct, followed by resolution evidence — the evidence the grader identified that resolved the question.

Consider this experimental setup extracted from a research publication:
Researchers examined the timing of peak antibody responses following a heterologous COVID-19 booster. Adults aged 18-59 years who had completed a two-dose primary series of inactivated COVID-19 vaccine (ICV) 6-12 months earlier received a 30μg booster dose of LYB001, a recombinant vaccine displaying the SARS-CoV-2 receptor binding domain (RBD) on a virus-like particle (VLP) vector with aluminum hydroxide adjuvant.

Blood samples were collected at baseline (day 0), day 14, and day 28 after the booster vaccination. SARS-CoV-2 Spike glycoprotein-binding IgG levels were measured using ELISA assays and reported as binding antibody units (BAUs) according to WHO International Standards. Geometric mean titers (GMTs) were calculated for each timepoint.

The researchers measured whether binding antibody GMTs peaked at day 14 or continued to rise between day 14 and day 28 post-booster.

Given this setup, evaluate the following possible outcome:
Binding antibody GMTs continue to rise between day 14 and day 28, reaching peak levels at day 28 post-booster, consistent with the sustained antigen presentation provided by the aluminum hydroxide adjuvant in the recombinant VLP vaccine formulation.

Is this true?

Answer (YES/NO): YES